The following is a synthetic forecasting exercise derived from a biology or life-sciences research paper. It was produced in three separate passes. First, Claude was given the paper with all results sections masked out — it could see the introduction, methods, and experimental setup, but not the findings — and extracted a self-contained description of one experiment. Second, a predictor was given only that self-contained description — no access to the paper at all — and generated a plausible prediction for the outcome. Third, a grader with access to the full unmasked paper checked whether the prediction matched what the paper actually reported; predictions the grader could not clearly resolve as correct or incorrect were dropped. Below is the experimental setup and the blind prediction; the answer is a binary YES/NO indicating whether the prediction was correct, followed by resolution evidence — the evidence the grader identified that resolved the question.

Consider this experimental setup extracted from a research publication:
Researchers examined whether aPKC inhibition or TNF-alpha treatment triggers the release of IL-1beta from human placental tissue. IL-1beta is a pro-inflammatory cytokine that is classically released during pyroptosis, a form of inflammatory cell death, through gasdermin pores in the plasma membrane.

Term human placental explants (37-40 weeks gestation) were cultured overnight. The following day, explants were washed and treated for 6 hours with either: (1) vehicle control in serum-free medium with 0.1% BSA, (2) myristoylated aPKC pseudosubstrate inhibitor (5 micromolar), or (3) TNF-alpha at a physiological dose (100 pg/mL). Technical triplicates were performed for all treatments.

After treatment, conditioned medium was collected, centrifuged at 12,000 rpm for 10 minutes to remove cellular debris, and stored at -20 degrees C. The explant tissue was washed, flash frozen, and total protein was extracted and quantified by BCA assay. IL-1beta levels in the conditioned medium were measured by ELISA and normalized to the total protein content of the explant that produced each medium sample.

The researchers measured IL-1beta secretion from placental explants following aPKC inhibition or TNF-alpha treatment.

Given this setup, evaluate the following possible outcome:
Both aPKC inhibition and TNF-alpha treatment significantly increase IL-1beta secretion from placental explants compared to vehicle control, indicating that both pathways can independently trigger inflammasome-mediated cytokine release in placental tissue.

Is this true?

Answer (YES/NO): NO